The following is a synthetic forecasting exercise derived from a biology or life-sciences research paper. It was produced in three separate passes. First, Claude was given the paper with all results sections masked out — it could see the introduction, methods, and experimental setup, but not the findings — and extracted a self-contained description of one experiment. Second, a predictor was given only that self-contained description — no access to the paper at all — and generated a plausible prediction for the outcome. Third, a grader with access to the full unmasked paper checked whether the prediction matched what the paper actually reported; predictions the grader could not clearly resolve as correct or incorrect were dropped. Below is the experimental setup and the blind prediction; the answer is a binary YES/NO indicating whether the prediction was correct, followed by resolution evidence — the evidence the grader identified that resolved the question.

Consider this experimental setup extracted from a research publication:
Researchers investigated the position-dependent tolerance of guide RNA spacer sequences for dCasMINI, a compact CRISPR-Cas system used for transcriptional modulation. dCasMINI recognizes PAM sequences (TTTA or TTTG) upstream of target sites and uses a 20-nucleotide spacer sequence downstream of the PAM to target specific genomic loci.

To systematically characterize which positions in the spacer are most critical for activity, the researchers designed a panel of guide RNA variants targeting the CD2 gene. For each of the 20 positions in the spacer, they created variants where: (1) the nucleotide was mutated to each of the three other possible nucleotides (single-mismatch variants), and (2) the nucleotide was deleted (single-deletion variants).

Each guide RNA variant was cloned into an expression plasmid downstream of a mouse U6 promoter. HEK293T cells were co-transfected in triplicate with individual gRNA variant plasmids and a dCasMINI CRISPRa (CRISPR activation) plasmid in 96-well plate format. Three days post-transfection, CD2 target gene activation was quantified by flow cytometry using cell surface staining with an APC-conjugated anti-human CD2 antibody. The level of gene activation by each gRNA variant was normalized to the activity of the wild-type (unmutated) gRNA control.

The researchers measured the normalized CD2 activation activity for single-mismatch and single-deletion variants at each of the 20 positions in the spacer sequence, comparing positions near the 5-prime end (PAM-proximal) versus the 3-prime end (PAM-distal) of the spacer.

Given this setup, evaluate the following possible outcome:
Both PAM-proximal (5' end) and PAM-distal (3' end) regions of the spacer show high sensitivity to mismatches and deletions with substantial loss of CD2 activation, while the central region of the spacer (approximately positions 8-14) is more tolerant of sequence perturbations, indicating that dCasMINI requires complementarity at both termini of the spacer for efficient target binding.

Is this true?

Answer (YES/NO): NO